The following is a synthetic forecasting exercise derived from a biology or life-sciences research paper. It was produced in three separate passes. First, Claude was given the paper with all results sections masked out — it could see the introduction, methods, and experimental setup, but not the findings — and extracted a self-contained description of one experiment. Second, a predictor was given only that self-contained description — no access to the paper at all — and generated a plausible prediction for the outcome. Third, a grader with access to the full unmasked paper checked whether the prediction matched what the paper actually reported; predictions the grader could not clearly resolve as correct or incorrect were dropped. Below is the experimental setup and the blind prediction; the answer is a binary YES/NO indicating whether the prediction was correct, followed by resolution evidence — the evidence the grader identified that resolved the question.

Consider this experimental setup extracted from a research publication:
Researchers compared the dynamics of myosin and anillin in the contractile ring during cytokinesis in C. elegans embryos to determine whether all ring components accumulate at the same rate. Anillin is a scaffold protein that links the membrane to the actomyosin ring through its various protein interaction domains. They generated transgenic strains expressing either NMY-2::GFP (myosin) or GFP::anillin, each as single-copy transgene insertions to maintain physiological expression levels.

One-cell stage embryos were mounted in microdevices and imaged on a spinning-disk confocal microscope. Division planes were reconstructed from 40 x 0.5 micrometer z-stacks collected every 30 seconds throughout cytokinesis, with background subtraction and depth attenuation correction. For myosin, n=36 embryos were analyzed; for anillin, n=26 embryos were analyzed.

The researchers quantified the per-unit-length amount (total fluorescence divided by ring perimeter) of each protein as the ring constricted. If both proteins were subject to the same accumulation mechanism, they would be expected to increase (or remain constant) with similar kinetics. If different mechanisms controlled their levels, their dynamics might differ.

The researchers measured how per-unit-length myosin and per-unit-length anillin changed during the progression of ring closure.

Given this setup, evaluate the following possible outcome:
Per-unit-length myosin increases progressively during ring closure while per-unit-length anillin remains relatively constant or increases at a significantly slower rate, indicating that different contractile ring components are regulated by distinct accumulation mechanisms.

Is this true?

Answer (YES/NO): NO